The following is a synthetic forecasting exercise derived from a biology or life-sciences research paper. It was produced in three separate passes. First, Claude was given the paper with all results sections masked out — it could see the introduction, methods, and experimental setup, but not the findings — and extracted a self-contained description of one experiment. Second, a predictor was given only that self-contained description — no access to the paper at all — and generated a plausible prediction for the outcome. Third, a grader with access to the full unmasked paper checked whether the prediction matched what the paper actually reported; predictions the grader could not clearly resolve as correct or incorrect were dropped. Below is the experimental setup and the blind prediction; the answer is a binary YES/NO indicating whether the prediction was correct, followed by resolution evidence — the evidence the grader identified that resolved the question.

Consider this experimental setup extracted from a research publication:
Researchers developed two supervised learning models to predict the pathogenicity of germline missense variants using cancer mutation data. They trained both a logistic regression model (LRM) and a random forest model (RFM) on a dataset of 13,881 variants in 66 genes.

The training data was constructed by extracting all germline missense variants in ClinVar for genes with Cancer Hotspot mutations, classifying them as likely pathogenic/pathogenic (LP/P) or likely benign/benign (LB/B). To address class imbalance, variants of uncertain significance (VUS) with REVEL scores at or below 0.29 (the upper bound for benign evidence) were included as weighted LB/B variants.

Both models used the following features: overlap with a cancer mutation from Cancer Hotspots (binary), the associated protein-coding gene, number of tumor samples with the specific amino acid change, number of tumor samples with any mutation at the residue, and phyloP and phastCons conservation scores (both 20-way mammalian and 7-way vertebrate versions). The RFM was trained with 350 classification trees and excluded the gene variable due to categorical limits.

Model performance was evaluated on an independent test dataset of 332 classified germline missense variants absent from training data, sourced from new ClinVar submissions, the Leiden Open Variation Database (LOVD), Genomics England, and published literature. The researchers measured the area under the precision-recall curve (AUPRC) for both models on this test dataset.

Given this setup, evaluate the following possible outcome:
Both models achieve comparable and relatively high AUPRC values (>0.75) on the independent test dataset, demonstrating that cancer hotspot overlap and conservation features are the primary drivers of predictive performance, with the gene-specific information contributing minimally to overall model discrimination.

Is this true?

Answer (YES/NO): NO